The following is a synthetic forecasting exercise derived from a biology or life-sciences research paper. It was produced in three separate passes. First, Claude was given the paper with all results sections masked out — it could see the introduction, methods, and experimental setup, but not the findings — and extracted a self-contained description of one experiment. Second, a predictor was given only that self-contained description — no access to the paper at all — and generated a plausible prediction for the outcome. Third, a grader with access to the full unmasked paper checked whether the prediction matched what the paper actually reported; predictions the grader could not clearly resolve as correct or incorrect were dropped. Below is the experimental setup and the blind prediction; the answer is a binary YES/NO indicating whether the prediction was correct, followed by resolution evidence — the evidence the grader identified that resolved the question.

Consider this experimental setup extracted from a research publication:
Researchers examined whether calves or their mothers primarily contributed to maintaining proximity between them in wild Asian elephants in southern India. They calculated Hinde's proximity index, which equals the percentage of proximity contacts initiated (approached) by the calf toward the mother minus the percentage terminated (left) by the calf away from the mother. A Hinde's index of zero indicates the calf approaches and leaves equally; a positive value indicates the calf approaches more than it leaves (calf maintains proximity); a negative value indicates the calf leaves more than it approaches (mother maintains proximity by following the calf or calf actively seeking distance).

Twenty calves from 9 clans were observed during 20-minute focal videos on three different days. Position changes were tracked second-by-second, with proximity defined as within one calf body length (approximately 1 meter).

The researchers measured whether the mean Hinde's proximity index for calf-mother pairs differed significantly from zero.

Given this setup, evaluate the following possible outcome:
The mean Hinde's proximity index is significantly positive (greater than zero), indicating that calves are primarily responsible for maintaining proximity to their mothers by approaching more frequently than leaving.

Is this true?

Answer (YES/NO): NO